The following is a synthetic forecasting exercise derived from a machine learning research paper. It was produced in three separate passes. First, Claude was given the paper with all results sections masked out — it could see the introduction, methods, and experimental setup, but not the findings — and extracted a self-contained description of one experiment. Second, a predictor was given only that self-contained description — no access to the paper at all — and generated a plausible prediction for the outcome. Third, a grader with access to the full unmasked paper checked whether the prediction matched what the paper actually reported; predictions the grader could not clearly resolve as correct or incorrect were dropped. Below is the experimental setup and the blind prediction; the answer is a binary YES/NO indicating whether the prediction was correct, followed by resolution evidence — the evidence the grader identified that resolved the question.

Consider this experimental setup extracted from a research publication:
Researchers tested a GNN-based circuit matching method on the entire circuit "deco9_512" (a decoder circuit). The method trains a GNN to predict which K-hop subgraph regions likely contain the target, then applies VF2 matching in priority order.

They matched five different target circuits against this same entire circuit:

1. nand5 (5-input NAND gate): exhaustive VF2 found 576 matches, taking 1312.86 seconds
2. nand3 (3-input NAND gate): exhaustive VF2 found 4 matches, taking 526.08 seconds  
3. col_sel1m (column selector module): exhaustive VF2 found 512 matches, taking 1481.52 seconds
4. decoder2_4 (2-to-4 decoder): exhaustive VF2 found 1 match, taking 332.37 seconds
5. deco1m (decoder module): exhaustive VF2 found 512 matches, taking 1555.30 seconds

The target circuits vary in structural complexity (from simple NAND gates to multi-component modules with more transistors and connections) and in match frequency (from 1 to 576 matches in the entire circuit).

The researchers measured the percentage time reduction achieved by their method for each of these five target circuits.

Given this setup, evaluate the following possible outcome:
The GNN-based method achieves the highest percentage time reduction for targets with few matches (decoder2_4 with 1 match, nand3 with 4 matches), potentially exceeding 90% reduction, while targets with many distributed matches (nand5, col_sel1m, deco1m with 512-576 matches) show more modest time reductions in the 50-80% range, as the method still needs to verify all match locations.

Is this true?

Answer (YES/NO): NO